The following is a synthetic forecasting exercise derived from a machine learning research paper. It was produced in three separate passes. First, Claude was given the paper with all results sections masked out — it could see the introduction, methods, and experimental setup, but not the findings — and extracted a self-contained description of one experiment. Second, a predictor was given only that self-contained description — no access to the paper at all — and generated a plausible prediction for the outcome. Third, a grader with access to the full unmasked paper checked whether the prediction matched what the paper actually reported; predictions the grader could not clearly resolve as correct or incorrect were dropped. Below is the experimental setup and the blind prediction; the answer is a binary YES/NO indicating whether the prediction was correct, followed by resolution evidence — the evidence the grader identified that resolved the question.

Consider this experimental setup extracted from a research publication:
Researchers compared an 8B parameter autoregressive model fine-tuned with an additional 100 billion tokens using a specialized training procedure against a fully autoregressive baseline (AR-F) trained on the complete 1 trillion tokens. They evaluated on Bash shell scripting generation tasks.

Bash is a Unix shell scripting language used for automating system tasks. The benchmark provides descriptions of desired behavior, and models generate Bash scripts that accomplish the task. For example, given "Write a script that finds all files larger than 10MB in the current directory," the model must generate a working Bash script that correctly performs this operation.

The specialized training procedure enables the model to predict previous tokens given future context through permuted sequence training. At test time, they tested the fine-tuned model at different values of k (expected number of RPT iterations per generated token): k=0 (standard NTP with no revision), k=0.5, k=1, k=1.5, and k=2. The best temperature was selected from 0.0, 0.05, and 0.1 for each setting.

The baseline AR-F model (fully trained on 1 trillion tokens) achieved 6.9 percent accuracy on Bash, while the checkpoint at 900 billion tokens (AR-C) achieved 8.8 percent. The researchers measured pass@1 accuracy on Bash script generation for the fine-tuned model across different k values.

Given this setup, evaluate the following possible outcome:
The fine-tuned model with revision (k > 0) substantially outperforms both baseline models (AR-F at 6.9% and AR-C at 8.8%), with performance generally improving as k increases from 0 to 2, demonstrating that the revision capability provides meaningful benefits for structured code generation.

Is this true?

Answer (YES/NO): NO